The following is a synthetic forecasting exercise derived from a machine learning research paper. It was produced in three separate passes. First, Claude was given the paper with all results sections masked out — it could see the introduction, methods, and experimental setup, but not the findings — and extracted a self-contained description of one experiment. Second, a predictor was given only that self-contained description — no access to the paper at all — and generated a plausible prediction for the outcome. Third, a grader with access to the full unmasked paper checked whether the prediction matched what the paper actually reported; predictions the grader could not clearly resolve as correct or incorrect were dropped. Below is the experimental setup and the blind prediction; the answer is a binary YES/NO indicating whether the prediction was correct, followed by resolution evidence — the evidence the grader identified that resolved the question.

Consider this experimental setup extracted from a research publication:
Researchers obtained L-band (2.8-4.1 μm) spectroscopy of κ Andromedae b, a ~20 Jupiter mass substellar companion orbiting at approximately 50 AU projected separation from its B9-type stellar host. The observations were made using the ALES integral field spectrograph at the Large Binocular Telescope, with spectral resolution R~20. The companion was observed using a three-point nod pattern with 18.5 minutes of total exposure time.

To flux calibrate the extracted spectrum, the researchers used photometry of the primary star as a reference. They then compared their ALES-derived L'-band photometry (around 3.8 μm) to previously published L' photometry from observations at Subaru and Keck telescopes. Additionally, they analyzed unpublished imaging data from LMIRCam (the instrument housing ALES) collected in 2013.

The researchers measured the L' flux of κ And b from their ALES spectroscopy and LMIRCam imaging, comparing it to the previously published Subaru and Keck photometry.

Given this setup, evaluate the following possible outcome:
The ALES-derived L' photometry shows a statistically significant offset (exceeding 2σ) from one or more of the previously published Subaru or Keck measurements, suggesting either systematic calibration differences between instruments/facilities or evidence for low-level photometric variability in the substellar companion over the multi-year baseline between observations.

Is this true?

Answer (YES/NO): NO